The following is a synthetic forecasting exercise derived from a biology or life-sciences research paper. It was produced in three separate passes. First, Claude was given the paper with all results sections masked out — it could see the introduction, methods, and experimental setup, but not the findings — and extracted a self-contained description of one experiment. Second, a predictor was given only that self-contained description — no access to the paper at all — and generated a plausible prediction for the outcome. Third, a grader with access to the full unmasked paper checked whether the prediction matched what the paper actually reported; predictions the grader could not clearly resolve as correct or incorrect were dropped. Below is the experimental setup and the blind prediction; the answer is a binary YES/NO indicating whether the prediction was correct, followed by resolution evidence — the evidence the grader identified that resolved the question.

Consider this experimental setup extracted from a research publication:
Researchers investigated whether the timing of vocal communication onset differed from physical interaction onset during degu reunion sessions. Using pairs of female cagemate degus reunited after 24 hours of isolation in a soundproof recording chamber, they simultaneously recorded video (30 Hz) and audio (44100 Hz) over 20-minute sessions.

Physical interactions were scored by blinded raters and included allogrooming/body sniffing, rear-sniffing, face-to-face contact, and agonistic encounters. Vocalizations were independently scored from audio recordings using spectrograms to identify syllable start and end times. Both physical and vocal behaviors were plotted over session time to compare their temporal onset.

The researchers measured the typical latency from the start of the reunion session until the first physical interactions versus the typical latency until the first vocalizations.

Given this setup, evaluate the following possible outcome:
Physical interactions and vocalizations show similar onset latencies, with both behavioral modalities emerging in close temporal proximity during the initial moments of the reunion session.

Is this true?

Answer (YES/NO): NO